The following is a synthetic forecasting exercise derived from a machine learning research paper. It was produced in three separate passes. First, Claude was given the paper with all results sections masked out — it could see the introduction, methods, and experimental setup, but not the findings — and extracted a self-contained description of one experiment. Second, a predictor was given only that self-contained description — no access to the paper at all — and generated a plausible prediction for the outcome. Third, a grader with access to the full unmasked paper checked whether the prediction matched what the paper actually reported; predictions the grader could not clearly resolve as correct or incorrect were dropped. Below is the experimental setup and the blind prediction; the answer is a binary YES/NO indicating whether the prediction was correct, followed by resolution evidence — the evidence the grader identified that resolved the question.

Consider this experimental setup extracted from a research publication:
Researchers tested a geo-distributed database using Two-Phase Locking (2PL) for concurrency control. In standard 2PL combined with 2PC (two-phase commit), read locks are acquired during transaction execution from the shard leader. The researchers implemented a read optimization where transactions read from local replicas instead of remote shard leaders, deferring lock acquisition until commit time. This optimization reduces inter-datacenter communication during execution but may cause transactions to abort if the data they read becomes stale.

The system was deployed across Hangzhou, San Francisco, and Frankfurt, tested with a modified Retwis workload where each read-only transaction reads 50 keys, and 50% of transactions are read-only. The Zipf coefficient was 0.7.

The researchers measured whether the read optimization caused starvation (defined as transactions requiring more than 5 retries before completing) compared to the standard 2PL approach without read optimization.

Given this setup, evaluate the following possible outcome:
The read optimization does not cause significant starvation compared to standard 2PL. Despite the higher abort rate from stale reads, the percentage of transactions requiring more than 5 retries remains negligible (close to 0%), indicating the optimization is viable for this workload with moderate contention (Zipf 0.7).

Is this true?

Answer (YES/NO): NO